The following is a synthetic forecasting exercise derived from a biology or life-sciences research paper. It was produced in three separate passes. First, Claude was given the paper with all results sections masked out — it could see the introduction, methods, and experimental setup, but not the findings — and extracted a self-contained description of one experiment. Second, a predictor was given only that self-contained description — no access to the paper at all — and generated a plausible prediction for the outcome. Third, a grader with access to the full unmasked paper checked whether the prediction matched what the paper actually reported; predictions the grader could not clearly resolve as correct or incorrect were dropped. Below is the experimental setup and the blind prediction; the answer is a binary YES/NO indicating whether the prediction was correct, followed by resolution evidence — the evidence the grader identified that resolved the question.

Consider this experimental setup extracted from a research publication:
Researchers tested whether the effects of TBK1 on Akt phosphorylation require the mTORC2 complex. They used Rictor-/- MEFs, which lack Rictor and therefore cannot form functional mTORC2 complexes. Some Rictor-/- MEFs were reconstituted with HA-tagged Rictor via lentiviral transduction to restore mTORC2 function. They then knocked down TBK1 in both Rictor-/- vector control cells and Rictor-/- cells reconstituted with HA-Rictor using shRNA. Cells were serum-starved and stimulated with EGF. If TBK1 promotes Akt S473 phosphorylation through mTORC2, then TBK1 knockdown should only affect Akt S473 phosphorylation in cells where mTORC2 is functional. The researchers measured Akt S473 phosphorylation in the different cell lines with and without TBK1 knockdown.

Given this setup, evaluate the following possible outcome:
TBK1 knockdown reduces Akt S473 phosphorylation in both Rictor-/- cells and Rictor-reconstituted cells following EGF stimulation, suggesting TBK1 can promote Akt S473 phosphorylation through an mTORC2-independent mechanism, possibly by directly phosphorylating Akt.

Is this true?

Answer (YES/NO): NO